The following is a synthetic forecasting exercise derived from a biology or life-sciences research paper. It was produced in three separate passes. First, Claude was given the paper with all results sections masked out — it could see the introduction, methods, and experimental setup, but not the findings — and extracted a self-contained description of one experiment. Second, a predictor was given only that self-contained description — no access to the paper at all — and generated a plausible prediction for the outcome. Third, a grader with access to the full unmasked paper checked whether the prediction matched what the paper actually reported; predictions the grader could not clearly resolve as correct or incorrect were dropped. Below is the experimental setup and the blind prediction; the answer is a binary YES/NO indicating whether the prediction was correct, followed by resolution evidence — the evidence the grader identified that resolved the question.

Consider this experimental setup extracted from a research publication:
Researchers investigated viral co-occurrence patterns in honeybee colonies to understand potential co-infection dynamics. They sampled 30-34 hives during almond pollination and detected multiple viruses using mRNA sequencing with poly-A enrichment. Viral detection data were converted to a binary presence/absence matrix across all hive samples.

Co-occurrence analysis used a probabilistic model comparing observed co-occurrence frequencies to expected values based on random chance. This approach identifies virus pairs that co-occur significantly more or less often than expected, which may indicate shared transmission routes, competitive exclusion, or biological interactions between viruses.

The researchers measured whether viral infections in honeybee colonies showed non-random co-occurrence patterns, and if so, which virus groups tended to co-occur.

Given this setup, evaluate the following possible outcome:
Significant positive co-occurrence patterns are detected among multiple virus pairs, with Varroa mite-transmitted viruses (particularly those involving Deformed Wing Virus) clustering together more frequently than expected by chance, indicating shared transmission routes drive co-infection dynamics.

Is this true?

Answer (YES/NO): NO